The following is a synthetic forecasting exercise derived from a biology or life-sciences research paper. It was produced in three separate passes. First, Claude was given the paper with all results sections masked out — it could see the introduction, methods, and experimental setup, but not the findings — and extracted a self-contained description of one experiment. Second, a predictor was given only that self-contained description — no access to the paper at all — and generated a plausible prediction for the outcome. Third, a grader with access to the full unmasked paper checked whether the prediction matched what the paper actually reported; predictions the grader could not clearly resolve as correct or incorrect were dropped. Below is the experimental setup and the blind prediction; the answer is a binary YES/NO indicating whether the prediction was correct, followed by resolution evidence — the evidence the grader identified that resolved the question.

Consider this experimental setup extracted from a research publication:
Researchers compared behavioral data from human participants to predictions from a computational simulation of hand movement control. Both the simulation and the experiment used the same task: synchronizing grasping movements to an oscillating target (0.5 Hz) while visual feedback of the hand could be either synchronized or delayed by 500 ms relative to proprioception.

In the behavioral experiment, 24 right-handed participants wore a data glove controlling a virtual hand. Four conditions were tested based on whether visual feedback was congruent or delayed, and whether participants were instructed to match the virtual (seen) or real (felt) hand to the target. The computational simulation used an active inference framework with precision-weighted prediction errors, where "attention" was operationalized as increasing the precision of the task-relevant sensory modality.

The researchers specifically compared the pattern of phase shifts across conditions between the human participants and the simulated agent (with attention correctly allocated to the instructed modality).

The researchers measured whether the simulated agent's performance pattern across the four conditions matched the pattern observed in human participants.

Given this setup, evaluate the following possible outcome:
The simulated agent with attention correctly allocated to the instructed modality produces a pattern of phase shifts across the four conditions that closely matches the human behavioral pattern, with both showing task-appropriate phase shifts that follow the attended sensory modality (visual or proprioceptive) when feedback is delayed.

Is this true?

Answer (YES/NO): YES